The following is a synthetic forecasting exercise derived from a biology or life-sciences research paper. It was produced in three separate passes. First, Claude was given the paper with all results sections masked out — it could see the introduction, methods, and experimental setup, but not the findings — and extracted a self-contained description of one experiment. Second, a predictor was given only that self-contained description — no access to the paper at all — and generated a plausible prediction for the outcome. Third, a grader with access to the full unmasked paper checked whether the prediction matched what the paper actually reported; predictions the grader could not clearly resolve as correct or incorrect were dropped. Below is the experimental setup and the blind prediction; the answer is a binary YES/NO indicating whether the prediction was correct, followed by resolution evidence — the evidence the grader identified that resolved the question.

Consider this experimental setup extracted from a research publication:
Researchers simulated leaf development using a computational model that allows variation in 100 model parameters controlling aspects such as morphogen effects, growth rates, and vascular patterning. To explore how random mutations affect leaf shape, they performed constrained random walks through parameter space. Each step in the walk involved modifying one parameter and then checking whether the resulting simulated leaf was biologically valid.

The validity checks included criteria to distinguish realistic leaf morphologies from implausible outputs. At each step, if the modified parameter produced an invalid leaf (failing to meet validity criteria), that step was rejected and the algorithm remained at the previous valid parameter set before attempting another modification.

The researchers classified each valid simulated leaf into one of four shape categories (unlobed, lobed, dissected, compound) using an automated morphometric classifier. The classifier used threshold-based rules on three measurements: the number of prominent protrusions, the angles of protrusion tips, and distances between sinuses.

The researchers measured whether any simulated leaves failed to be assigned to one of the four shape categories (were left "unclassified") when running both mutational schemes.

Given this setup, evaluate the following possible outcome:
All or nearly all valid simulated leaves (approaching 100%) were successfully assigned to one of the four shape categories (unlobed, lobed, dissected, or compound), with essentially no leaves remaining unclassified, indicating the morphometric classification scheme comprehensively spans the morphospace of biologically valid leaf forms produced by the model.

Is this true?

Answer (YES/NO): YES